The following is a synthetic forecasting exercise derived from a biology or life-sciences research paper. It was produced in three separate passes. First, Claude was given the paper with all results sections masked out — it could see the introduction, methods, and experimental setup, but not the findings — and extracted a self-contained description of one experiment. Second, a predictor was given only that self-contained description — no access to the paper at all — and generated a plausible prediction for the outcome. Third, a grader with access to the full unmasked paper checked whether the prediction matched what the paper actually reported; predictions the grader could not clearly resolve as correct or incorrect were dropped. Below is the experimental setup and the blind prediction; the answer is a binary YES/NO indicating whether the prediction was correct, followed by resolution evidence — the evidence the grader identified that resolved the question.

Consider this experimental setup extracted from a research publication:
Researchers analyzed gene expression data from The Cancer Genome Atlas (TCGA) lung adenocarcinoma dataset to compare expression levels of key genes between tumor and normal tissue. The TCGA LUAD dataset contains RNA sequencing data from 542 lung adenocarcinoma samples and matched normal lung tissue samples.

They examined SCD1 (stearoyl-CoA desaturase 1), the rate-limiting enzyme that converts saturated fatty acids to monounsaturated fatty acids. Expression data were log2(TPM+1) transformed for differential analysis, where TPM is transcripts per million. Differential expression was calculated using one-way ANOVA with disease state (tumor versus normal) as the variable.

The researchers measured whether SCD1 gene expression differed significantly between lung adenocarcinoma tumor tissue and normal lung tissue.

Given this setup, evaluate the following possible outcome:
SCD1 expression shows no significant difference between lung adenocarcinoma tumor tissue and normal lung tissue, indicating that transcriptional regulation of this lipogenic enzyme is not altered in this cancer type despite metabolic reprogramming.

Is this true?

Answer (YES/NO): NO